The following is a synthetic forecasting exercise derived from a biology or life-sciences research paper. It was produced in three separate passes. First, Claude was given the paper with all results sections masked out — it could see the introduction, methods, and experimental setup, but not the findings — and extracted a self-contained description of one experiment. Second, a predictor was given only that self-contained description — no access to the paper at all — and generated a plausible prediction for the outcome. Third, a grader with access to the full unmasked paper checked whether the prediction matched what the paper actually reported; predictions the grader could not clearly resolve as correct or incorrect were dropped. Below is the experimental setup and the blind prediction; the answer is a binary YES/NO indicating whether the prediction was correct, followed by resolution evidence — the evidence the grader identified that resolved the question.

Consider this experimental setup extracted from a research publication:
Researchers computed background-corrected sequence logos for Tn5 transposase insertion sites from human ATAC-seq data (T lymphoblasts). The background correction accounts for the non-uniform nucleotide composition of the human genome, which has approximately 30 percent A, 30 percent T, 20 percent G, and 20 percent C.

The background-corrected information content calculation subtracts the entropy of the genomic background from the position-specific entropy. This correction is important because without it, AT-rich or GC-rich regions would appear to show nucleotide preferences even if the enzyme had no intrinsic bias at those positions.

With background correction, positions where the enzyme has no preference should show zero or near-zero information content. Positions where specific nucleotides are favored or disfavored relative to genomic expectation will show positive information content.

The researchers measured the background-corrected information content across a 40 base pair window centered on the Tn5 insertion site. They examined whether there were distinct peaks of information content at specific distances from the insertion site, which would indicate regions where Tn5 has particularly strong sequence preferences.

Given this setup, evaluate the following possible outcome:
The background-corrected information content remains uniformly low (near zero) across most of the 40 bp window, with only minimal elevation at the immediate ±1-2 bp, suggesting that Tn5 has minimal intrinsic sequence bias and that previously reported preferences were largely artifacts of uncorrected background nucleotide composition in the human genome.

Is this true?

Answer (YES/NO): NO